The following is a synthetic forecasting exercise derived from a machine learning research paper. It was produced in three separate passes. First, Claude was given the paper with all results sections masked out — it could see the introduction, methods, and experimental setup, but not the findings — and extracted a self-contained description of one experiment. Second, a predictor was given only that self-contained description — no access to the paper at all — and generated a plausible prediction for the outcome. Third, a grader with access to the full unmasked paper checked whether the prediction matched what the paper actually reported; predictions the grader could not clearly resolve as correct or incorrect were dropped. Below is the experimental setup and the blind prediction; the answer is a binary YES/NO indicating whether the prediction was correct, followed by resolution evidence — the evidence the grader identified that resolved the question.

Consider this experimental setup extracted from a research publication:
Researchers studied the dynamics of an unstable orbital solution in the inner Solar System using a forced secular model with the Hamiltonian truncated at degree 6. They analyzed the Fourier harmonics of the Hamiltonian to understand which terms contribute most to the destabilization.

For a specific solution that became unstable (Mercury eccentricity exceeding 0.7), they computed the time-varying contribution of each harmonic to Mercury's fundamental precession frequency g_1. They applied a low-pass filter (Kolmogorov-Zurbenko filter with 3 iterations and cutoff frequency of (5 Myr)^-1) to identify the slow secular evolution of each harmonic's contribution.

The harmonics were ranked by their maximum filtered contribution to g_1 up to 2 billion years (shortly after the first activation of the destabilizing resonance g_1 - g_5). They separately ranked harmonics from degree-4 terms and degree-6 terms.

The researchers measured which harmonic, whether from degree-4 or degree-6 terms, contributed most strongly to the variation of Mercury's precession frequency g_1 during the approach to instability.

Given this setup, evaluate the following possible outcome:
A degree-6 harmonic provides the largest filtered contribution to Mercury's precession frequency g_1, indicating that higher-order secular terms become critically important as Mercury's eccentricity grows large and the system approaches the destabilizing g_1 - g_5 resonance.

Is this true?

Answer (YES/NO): NO